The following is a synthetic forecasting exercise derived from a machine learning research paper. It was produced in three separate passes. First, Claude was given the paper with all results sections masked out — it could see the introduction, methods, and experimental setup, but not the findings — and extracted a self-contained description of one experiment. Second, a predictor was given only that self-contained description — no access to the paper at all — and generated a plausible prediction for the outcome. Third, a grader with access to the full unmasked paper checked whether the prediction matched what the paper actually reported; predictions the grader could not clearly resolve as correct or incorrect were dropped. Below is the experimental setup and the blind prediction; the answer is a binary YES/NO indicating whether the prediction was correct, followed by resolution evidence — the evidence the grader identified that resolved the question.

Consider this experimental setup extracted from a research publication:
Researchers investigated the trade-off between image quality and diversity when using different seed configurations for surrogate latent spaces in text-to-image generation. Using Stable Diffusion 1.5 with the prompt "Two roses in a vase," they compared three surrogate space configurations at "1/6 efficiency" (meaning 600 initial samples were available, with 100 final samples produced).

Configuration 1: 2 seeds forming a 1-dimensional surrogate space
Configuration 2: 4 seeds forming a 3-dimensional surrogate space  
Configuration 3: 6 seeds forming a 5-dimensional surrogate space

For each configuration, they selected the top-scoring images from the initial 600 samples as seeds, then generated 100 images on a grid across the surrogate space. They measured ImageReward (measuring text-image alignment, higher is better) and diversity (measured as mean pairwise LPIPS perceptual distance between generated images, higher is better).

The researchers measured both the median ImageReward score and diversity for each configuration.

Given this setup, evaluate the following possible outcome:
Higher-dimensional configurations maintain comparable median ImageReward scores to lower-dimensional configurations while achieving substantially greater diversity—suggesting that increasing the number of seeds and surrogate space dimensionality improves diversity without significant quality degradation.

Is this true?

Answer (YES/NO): NO